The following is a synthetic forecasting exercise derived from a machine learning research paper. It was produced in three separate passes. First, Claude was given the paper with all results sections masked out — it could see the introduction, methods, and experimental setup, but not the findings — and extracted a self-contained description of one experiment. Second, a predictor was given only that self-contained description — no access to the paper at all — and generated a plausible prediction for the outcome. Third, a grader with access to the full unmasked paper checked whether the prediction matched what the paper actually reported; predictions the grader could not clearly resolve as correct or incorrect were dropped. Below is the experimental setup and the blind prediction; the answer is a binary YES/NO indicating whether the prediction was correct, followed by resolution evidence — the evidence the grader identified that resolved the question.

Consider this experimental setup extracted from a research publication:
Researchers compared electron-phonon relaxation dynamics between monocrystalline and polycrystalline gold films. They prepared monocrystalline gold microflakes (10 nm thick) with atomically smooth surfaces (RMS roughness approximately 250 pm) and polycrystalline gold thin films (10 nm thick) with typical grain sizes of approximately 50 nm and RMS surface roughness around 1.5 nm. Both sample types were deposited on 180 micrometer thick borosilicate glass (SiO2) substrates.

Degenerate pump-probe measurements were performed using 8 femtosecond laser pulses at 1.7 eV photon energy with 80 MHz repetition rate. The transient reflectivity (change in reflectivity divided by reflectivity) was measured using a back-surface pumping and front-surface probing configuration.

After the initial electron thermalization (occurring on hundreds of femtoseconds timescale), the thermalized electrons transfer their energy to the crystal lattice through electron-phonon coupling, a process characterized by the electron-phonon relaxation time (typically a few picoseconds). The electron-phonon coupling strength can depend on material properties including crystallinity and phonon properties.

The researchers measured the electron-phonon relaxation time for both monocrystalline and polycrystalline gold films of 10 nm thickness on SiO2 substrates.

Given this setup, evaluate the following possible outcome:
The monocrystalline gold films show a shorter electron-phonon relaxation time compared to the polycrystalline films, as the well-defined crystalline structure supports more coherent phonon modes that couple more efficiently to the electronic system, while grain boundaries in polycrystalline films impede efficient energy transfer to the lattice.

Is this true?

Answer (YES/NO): YES